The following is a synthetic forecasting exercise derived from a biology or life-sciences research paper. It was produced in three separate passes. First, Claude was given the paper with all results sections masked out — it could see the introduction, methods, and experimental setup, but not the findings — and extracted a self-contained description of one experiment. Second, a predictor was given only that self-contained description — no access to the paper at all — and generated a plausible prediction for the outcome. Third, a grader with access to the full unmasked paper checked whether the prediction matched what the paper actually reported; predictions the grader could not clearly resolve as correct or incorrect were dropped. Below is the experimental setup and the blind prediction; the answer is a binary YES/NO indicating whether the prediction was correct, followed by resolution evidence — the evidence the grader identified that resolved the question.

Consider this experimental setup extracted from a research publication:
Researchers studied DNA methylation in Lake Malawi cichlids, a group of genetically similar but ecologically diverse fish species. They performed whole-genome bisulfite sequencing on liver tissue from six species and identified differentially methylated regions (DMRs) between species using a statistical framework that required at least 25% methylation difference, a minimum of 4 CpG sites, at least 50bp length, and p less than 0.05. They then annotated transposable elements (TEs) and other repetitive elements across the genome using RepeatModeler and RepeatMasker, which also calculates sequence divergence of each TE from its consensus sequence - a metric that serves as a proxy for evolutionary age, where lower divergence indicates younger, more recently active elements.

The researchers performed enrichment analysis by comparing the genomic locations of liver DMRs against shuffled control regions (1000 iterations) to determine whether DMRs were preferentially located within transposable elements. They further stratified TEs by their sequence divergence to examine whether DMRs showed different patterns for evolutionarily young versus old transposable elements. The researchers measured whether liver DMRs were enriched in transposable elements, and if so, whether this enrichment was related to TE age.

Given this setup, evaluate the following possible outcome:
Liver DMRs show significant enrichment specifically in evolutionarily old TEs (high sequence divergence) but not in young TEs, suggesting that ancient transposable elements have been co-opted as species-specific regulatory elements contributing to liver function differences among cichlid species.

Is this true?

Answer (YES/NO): NO